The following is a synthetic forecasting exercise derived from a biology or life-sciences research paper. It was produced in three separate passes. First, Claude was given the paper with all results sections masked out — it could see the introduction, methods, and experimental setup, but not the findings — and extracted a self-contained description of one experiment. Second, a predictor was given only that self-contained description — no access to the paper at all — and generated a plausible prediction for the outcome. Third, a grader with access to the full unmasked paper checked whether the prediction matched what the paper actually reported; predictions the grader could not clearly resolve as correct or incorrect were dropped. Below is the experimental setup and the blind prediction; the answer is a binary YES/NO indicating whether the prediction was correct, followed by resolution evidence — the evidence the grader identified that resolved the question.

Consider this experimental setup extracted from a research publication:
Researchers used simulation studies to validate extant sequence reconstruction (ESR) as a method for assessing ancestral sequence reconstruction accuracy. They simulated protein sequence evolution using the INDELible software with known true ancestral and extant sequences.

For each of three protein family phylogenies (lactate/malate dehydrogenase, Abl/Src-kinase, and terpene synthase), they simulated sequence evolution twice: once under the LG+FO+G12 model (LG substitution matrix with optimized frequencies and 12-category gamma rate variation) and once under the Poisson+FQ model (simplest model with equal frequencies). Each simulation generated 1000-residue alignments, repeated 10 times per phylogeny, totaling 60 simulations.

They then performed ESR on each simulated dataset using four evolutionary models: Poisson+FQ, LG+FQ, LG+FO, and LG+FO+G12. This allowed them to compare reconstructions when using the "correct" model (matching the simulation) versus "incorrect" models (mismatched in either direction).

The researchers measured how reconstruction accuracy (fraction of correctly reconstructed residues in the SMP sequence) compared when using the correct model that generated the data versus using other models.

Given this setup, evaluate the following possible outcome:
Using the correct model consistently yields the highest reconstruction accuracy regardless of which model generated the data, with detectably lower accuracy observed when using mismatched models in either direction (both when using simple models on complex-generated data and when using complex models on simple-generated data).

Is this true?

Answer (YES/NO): NO